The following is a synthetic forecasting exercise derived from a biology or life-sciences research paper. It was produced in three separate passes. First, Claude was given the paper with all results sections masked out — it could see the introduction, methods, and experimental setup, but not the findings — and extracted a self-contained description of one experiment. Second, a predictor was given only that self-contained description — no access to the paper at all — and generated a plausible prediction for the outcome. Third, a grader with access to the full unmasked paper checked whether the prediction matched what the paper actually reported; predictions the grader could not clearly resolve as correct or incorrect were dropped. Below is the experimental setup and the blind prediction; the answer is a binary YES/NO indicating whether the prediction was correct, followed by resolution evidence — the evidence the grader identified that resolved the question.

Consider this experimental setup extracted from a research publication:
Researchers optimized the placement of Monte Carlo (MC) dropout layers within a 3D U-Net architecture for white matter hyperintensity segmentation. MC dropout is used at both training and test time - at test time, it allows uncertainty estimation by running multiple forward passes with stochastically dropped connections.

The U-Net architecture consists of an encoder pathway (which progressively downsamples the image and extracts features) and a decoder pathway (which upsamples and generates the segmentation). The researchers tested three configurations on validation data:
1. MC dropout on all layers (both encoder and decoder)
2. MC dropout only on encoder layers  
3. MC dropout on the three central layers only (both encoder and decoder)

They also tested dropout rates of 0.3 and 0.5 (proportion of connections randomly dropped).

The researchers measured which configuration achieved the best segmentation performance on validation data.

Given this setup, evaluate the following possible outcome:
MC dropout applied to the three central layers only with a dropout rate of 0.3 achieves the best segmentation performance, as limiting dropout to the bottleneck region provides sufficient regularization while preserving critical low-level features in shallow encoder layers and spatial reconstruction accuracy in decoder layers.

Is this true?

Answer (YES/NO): NO